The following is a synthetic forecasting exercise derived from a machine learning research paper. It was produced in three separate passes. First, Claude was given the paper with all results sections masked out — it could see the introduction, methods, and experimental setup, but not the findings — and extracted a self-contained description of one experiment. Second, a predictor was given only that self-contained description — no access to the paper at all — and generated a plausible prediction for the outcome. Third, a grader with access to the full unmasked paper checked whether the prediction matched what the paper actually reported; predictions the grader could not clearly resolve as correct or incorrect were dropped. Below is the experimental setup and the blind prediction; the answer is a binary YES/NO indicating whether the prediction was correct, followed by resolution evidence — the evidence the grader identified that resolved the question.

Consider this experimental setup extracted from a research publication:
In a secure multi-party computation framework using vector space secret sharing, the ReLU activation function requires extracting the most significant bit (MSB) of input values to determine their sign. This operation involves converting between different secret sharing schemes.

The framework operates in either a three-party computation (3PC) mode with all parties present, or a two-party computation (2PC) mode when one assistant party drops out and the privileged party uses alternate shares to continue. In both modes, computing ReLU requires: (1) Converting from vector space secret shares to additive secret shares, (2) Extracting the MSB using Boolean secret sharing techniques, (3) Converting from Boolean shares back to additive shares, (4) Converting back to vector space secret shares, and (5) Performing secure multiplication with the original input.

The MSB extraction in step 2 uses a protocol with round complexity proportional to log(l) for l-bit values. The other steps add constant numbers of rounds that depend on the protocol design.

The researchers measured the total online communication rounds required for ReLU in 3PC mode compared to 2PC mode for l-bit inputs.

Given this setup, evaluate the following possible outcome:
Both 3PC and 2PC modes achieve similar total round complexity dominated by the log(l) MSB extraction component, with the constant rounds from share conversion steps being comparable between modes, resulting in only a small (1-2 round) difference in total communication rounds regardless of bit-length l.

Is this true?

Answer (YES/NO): YES